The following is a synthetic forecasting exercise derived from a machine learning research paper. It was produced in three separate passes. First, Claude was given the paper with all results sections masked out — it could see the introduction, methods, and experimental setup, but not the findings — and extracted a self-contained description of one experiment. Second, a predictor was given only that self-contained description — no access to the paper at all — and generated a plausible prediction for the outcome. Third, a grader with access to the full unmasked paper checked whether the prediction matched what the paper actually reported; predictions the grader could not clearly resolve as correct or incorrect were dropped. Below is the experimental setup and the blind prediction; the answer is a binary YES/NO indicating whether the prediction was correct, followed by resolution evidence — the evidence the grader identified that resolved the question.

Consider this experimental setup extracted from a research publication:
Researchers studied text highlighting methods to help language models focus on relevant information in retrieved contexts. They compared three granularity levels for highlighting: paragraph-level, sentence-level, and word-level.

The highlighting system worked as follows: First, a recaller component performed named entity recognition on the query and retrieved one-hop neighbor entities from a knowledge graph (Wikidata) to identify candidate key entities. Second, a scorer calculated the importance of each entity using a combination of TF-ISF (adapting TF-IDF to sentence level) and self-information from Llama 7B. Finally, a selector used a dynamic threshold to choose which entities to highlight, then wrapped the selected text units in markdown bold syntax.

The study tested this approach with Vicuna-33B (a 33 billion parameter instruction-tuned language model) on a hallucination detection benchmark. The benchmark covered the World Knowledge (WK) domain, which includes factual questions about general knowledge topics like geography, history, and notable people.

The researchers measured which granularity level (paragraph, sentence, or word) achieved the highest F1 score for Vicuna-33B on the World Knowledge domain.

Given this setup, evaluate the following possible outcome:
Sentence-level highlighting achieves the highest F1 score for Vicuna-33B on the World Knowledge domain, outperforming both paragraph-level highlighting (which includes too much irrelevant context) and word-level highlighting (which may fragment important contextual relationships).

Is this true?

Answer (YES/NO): NO